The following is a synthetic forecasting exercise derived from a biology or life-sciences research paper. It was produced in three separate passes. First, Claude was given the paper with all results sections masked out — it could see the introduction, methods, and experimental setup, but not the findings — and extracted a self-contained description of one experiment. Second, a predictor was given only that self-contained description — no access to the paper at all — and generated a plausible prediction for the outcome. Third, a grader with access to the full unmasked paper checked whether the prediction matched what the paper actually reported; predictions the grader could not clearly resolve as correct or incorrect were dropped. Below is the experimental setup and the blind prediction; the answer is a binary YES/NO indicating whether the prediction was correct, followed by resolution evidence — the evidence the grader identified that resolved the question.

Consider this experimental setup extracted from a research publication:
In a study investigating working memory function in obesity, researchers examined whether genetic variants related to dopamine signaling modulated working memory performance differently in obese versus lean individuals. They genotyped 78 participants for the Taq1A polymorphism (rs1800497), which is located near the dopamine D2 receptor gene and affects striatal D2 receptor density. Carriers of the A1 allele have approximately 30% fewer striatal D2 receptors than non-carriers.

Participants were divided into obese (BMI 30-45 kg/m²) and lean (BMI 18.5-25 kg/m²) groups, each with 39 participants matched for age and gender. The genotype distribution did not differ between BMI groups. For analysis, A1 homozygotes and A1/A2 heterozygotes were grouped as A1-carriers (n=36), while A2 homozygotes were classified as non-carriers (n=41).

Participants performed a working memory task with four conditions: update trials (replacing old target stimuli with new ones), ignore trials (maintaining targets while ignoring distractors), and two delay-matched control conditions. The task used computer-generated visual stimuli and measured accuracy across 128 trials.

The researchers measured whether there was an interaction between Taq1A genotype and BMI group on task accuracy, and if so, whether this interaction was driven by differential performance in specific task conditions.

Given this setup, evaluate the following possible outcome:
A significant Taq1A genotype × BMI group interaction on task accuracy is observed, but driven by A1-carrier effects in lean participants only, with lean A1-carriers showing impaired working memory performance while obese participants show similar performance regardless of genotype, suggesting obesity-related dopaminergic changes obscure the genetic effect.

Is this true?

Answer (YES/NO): NO